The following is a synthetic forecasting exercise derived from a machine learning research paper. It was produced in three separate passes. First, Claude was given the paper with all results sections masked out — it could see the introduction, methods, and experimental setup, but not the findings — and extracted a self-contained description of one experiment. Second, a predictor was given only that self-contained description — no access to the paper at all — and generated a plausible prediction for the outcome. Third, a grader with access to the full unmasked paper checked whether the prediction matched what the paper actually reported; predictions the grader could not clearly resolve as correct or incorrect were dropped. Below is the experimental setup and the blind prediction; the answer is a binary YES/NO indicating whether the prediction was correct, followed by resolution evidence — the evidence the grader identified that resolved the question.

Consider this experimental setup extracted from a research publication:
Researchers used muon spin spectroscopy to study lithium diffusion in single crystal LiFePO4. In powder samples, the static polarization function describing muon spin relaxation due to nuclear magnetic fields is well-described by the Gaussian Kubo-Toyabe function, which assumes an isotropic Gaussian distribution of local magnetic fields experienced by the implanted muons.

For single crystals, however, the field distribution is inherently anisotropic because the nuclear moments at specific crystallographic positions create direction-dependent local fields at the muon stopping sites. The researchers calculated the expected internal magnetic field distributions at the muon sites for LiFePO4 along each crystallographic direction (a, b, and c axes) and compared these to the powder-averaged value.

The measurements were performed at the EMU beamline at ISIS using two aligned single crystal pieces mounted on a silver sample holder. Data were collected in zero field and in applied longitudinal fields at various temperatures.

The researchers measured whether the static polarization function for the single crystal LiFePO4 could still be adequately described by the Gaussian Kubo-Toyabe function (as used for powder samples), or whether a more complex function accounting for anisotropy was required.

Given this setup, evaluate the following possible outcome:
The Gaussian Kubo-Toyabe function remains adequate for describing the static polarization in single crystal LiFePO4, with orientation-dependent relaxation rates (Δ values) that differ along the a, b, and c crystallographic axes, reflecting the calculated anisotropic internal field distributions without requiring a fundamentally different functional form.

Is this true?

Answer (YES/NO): NO